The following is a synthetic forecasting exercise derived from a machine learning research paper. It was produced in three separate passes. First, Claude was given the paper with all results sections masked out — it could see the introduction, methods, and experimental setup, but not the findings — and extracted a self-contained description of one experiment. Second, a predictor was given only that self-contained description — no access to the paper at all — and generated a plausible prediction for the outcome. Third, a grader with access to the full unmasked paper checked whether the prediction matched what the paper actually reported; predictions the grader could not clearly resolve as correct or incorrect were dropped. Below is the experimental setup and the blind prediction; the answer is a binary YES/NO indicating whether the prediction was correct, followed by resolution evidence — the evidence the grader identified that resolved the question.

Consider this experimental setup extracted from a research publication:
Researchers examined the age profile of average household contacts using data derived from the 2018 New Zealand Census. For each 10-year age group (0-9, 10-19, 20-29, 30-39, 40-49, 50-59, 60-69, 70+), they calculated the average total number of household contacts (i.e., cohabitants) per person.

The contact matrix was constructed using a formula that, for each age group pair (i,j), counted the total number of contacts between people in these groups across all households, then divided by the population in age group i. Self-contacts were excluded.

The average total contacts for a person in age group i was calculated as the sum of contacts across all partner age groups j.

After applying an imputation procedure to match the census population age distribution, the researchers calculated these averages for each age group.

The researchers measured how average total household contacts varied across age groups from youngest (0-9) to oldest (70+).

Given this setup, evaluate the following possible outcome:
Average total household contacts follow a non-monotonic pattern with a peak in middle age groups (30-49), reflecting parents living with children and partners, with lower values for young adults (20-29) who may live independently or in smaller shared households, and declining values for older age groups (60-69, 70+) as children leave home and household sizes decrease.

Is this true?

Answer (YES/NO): NO